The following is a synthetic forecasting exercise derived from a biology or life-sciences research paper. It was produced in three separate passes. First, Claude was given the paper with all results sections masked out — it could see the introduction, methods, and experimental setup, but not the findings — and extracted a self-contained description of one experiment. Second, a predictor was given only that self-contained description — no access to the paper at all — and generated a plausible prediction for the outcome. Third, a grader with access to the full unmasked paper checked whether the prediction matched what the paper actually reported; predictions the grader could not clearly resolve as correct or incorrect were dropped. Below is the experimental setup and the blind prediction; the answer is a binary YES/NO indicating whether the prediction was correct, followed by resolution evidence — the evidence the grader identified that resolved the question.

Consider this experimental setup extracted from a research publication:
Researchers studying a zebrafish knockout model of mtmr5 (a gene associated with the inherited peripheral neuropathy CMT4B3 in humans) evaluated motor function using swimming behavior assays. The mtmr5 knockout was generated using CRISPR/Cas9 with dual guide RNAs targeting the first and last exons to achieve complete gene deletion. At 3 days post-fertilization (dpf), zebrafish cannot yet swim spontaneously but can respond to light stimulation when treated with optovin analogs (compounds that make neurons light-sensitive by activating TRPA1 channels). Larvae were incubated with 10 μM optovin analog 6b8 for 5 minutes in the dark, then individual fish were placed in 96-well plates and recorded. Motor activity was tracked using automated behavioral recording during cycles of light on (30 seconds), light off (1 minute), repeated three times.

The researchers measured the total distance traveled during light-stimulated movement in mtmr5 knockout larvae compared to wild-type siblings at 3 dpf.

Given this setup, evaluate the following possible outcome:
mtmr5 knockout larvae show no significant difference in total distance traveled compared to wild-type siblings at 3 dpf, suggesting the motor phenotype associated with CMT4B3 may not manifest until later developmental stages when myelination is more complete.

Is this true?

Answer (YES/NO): YES